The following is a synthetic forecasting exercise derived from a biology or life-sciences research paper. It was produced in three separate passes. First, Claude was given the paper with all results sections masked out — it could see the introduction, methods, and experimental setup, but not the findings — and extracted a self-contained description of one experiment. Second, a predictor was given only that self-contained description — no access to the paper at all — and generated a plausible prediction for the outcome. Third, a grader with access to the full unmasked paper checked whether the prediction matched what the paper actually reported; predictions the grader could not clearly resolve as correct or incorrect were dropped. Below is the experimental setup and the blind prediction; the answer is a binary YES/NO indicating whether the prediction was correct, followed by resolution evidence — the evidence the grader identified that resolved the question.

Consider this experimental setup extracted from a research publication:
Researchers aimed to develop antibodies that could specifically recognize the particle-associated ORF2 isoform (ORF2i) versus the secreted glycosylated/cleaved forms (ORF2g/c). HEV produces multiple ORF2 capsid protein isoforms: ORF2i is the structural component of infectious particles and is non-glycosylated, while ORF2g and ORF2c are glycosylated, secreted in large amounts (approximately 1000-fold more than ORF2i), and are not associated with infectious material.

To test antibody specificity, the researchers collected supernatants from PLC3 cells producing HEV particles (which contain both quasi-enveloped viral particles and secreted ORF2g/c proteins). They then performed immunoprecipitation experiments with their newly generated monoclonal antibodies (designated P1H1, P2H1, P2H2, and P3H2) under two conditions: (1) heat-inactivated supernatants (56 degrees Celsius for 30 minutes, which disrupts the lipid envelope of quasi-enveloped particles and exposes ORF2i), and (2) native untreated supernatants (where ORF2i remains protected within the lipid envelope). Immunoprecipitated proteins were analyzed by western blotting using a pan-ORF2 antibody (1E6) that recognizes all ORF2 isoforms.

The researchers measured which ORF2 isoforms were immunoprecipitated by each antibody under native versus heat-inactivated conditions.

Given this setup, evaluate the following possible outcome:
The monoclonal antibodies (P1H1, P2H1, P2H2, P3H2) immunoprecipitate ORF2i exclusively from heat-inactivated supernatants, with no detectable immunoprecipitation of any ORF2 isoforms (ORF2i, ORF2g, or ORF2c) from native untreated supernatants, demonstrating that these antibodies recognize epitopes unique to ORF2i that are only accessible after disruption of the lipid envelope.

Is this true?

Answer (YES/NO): NO